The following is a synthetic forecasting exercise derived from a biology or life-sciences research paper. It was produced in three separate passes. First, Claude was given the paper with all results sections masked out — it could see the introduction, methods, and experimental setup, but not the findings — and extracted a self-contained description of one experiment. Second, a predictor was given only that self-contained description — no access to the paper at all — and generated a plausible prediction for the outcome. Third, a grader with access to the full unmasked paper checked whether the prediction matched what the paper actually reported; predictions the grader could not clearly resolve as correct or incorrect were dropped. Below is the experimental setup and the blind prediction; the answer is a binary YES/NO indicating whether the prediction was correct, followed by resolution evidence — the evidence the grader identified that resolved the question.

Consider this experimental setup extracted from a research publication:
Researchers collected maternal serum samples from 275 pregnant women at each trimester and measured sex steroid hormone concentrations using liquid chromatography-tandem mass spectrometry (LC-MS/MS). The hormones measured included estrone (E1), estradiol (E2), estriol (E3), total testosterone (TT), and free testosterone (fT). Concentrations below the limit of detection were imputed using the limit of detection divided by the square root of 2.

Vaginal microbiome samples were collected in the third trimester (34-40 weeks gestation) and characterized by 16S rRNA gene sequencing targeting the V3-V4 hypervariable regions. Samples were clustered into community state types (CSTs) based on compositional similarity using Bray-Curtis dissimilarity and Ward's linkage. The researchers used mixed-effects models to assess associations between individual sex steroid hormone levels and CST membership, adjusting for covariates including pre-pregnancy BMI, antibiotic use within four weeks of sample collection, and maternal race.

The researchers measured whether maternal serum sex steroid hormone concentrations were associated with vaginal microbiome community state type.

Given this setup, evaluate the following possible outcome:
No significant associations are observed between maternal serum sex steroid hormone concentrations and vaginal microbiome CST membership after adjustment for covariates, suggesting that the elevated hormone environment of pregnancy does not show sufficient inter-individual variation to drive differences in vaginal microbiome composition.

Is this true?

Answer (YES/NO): NO